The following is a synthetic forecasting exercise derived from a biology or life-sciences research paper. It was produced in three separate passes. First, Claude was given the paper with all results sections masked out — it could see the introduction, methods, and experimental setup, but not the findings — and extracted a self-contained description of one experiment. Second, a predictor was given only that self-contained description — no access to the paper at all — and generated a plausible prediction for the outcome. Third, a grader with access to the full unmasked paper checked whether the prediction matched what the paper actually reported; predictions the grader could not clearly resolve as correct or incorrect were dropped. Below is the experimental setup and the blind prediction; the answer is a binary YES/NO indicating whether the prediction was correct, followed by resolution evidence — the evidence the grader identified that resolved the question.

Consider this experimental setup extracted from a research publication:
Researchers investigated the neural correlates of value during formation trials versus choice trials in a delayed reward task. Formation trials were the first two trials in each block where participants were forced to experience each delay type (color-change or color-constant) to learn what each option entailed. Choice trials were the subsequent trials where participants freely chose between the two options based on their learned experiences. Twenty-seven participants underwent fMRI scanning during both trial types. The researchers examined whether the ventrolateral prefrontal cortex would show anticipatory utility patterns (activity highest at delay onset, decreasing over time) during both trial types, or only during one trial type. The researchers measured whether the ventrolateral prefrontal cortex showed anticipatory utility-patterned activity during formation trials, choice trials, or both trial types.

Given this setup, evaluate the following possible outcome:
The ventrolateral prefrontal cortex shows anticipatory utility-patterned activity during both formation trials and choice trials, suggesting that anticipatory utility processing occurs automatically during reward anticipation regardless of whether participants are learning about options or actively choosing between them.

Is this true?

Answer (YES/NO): NO